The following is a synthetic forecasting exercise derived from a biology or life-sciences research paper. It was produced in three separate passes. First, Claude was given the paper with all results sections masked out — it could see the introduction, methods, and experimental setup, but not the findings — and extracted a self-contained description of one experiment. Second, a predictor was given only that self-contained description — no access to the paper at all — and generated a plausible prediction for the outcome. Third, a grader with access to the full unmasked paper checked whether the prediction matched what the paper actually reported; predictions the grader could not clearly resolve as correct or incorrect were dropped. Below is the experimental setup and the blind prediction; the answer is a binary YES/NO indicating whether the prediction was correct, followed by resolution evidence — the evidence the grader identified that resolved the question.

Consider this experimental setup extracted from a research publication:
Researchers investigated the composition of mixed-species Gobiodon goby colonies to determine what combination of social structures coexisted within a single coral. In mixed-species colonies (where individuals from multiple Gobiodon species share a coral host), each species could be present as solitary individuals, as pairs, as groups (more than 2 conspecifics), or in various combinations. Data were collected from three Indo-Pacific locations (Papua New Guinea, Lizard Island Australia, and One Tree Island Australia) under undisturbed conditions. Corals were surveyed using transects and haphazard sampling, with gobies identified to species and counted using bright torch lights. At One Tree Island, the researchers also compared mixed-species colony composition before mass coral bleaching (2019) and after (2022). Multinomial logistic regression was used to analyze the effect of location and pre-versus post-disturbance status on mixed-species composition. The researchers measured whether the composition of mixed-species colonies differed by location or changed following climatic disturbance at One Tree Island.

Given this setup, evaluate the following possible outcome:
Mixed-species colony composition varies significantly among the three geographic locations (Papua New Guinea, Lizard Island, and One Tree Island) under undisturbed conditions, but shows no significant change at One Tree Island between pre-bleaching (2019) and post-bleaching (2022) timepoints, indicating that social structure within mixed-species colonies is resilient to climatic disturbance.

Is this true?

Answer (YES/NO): NO